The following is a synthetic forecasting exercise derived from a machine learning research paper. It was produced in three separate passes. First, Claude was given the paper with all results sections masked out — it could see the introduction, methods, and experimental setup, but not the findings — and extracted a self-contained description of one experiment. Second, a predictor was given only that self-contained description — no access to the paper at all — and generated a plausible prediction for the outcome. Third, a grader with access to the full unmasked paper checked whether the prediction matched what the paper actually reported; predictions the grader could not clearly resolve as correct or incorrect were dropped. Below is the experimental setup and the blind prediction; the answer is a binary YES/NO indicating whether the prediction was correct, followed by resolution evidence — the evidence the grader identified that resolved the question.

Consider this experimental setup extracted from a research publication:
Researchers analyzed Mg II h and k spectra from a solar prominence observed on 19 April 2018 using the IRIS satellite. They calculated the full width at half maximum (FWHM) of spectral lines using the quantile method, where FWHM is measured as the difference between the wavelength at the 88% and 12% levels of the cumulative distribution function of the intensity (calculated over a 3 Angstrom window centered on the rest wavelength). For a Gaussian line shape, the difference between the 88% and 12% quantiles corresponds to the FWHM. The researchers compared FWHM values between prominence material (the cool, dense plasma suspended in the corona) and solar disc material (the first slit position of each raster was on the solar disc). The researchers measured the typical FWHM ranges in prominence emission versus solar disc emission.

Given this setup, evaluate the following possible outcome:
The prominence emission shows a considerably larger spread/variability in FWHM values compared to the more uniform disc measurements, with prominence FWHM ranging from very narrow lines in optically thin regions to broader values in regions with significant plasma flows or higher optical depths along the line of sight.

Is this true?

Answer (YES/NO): YES